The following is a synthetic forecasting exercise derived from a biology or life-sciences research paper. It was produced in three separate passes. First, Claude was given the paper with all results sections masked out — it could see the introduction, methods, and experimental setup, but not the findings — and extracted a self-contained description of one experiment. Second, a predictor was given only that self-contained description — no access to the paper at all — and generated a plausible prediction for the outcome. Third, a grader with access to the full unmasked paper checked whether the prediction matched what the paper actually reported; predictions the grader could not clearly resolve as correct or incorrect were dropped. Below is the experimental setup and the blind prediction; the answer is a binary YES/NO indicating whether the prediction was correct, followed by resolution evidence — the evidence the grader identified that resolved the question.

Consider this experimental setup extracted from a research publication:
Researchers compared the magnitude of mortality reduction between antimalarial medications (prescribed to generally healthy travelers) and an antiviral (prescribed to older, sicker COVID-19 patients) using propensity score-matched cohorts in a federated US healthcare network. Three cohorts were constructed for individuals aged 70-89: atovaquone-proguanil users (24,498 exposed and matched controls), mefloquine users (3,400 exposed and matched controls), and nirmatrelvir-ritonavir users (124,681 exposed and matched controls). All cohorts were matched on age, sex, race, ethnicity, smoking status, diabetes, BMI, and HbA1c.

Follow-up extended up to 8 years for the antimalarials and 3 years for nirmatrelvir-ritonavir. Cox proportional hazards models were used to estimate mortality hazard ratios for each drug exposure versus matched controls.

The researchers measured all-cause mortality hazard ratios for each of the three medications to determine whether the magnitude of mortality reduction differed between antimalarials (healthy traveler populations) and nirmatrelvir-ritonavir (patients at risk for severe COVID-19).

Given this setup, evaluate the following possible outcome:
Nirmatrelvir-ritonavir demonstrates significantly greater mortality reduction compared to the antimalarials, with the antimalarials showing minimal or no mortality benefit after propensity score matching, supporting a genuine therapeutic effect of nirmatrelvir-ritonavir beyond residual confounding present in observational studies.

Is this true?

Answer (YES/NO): NO